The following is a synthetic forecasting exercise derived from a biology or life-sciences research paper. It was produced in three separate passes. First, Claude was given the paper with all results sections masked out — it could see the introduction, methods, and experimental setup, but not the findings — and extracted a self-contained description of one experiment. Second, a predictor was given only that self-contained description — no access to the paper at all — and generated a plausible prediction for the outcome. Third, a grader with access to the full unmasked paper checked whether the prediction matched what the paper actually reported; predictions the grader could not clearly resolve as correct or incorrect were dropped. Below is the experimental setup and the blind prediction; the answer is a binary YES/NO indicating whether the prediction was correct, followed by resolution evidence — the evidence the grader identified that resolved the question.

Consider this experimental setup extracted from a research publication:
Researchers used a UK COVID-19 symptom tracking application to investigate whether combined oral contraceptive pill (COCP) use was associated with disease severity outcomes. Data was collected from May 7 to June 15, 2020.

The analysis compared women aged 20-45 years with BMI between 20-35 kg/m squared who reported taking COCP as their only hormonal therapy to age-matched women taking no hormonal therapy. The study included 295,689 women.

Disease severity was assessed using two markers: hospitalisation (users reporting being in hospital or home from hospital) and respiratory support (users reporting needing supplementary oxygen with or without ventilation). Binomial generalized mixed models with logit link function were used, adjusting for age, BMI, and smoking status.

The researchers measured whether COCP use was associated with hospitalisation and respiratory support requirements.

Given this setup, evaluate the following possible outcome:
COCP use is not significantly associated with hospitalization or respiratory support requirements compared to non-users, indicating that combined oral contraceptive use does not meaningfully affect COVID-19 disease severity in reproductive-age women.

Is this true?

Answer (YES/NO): NO